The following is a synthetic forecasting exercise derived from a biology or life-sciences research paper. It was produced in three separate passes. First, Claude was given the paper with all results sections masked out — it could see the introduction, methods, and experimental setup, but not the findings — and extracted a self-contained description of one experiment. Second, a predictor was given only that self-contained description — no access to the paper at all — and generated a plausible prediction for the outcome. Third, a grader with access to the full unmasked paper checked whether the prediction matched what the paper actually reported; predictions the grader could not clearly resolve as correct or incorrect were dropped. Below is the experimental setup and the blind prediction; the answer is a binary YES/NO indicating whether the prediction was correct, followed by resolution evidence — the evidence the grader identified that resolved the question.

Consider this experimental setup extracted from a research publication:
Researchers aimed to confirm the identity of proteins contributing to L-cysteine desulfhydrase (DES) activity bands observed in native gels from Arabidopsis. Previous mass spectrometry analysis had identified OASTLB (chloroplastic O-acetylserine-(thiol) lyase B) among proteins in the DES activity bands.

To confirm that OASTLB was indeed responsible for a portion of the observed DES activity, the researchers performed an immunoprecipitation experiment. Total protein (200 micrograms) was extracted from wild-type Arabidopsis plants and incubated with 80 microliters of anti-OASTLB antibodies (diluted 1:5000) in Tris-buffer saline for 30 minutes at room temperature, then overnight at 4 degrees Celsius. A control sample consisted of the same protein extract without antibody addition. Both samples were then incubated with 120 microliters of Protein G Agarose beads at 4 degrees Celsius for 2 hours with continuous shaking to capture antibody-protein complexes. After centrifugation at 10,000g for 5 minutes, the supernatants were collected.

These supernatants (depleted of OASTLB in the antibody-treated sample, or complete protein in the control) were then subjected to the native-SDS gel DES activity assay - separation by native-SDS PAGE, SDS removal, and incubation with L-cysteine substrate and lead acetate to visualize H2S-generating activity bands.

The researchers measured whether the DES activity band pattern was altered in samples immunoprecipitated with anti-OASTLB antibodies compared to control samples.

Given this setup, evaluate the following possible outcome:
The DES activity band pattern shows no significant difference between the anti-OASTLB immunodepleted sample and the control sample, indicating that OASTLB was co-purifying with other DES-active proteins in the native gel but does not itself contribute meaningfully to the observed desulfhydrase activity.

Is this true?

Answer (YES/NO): NO